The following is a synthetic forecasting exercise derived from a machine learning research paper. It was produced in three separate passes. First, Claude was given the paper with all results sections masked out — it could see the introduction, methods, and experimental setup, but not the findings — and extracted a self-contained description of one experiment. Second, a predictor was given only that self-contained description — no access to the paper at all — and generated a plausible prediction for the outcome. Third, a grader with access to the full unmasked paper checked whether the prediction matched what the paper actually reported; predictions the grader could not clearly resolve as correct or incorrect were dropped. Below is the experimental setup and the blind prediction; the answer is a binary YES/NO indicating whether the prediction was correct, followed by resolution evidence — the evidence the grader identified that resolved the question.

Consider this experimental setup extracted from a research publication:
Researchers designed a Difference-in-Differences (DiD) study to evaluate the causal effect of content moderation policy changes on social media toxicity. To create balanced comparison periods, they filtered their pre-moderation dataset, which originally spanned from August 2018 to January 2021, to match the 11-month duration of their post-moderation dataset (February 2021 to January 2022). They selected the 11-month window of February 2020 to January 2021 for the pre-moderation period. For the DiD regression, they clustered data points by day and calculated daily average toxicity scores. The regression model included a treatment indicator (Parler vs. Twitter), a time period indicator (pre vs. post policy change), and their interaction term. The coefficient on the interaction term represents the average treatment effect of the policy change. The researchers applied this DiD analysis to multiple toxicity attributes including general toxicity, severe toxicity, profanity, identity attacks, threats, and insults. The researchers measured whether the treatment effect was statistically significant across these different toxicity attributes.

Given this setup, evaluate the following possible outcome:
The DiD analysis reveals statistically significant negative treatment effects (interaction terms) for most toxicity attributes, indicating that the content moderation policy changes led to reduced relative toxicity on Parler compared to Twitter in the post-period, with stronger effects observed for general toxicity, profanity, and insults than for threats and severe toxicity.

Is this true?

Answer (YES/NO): YES